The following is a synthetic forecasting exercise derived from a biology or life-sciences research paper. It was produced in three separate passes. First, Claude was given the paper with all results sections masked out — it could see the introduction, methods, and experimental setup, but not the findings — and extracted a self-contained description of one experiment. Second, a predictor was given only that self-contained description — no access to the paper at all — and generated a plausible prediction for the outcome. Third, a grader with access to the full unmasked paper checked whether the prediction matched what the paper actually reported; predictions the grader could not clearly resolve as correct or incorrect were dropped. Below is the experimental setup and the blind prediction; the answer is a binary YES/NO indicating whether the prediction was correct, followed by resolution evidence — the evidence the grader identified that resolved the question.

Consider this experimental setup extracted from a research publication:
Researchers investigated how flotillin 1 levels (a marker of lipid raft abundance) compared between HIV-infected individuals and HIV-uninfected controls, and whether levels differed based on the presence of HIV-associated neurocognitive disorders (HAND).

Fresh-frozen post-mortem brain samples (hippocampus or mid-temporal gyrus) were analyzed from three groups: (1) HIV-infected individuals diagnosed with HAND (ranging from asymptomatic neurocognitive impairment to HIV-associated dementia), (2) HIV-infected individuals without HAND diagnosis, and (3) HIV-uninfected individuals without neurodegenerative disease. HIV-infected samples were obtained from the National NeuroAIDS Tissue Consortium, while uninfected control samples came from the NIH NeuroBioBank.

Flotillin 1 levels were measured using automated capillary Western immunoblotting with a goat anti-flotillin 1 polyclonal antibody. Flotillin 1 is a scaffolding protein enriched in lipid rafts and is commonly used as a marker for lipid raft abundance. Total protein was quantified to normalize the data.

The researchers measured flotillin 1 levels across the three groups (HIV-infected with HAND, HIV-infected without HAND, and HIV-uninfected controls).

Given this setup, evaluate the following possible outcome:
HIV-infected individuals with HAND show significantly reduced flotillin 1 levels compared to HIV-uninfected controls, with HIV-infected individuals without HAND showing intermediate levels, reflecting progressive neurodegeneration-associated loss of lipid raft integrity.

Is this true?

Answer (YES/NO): NO